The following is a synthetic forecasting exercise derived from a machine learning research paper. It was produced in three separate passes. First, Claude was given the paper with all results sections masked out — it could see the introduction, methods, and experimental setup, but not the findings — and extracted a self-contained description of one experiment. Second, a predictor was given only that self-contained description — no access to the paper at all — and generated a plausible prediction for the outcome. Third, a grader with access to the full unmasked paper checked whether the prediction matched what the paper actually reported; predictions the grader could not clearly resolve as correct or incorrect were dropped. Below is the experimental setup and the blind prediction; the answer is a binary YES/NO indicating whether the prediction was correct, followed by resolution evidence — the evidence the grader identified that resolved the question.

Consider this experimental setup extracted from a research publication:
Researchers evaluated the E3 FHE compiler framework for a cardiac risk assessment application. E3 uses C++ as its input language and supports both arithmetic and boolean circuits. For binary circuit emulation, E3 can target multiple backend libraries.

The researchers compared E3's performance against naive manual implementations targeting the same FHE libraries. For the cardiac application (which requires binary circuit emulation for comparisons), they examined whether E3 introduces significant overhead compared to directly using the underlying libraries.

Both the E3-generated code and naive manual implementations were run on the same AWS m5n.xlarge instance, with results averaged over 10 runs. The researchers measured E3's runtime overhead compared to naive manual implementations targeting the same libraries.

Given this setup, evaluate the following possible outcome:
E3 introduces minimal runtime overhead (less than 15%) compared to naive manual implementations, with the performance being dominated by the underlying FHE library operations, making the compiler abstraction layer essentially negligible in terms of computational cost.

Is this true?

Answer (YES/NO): NO